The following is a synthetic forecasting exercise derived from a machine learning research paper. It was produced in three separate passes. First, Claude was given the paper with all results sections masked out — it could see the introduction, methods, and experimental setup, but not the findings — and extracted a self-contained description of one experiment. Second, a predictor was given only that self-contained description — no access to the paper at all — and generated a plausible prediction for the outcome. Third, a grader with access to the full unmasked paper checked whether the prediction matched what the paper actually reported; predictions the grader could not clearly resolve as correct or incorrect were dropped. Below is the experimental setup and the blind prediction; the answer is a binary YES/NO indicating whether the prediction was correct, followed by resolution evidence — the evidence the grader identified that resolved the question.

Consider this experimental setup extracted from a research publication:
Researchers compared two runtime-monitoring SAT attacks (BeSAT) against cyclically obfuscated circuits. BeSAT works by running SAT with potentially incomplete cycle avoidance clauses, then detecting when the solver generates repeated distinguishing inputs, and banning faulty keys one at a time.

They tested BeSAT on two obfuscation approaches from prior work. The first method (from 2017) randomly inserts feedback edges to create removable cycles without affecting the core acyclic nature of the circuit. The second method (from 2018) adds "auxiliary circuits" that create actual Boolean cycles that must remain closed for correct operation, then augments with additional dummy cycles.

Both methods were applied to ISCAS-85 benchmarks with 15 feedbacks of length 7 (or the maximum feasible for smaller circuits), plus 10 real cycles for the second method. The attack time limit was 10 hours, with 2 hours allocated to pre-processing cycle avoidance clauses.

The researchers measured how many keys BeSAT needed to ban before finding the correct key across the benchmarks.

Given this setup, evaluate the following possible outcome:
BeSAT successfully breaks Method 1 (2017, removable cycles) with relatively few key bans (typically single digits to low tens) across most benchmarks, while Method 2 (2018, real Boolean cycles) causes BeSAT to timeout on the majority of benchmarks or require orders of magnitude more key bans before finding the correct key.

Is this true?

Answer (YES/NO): NO